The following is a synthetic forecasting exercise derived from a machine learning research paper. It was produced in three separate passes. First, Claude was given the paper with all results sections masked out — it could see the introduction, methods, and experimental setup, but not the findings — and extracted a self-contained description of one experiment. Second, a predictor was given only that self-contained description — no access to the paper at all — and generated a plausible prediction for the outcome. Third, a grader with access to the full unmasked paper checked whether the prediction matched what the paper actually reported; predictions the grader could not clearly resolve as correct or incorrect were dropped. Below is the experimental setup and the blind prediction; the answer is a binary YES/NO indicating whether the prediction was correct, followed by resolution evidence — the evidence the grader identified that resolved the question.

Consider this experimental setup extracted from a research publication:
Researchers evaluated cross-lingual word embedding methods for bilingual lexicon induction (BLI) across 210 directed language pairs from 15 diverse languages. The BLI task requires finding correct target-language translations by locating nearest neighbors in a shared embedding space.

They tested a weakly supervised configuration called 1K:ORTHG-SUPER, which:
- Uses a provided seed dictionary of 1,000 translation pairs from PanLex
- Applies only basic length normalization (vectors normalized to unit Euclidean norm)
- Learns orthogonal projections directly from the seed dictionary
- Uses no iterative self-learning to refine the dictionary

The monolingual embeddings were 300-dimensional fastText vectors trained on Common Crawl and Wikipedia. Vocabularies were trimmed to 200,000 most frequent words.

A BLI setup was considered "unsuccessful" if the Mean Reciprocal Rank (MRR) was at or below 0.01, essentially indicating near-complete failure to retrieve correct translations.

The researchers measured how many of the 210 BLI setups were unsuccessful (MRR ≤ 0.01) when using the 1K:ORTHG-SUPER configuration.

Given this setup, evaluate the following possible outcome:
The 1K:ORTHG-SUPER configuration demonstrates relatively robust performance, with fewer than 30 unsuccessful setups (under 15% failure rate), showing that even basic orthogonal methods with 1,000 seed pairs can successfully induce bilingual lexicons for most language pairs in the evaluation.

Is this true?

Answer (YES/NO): YES